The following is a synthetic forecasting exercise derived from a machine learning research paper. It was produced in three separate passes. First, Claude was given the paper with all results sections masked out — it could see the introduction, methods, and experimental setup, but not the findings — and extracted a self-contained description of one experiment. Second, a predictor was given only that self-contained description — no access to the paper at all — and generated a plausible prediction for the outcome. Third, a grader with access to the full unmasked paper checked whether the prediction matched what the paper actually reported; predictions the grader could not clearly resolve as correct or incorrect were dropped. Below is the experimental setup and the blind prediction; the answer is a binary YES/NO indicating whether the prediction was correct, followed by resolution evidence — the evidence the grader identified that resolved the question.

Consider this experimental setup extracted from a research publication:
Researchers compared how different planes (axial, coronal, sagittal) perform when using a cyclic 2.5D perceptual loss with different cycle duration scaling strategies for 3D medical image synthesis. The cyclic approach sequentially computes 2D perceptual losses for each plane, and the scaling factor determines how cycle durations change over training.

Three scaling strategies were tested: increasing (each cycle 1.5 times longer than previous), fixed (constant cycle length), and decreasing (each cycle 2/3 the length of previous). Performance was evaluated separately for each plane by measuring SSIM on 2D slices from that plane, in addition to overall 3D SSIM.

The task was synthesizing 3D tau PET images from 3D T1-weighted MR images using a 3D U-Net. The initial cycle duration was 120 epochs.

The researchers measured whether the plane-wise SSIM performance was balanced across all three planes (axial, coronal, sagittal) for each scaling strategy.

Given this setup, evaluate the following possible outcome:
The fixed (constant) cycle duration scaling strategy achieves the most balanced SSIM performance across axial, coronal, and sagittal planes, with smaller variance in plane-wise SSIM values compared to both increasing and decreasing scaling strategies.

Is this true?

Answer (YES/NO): NO